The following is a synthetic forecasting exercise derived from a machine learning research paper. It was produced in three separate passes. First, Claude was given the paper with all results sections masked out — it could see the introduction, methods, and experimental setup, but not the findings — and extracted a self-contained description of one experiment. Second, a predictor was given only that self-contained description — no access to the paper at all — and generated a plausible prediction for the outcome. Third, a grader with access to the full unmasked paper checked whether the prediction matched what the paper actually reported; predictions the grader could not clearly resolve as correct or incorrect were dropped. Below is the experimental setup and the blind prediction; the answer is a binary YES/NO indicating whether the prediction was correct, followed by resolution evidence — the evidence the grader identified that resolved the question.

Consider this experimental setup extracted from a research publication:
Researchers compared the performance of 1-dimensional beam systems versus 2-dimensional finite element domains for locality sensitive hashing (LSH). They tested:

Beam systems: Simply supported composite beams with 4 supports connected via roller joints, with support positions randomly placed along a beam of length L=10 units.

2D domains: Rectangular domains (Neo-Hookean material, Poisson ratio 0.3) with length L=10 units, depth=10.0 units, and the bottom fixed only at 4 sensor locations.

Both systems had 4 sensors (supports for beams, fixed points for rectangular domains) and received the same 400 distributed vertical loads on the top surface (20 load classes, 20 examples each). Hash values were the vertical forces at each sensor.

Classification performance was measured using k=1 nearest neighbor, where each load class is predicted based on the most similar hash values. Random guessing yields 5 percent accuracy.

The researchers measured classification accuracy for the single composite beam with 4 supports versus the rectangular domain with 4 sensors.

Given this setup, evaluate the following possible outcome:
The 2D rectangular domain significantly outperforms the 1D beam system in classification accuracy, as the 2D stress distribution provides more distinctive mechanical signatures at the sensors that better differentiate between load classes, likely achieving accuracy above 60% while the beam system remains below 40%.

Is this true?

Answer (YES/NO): NO